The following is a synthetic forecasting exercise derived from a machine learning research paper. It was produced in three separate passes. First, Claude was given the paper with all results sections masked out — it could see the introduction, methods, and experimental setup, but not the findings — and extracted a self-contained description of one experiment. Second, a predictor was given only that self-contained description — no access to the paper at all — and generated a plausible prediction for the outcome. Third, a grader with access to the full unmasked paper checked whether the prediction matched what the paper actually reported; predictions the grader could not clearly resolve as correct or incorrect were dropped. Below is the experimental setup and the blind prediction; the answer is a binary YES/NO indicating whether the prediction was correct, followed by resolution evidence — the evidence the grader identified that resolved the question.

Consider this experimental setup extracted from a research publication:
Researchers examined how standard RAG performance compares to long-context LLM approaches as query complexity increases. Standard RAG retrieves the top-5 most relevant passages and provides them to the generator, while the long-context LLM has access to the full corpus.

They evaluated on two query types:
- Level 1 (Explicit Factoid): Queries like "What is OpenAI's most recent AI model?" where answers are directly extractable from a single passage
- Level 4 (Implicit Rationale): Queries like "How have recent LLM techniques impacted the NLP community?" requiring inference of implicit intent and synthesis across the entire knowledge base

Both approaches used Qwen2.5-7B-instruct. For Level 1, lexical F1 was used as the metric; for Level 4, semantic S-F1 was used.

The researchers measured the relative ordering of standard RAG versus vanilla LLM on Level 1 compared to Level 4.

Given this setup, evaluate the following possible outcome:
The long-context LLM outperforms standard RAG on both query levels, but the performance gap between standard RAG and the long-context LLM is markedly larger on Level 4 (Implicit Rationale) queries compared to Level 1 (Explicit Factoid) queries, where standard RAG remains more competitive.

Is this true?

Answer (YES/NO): NO